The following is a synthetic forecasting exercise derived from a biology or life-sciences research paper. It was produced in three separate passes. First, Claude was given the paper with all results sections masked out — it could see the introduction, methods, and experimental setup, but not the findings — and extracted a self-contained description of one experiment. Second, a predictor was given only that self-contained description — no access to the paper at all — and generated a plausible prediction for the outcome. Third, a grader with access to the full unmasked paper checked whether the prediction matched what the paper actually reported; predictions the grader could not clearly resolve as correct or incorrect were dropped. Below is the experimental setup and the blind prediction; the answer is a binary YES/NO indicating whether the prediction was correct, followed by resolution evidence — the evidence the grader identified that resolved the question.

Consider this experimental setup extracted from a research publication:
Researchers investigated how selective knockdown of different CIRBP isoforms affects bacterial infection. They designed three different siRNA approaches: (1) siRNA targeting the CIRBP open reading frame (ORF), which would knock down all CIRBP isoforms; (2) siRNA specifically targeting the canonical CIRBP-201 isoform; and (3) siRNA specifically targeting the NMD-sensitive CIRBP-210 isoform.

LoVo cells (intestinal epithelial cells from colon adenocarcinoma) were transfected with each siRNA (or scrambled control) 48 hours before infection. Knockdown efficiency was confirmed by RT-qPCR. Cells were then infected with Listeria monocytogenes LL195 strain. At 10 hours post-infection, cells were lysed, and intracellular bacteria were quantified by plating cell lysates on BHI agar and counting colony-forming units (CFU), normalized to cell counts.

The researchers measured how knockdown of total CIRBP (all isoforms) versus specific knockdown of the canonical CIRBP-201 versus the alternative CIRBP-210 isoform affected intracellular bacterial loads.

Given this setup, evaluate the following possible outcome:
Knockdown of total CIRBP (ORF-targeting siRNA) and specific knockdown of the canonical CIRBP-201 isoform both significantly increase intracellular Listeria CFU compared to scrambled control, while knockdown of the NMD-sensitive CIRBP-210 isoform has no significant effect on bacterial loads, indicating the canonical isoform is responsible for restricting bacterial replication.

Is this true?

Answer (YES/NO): NO